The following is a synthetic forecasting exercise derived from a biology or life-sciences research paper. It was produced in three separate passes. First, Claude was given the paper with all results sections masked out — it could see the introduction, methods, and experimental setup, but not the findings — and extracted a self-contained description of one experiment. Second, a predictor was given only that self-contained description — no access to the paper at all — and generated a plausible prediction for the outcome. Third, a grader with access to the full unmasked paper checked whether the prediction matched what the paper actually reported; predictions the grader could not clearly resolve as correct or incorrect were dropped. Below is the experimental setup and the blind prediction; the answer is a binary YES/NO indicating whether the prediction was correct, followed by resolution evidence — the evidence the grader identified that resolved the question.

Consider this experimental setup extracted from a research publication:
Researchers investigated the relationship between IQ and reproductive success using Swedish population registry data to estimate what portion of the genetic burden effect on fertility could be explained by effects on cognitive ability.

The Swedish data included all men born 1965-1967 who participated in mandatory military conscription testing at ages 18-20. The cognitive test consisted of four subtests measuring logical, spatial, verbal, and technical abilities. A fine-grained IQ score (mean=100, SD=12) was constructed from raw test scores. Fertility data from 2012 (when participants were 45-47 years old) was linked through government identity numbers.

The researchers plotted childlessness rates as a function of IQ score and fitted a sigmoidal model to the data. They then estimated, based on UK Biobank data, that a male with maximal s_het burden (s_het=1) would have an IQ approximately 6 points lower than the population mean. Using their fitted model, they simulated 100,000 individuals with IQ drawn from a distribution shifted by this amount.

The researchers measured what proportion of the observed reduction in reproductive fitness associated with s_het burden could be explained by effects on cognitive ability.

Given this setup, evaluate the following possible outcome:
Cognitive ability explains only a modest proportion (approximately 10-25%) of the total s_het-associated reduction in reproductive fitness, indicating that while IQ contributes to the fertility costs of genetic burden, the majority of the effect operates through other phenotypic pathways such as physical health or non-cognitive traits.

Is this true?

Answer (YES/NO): NO